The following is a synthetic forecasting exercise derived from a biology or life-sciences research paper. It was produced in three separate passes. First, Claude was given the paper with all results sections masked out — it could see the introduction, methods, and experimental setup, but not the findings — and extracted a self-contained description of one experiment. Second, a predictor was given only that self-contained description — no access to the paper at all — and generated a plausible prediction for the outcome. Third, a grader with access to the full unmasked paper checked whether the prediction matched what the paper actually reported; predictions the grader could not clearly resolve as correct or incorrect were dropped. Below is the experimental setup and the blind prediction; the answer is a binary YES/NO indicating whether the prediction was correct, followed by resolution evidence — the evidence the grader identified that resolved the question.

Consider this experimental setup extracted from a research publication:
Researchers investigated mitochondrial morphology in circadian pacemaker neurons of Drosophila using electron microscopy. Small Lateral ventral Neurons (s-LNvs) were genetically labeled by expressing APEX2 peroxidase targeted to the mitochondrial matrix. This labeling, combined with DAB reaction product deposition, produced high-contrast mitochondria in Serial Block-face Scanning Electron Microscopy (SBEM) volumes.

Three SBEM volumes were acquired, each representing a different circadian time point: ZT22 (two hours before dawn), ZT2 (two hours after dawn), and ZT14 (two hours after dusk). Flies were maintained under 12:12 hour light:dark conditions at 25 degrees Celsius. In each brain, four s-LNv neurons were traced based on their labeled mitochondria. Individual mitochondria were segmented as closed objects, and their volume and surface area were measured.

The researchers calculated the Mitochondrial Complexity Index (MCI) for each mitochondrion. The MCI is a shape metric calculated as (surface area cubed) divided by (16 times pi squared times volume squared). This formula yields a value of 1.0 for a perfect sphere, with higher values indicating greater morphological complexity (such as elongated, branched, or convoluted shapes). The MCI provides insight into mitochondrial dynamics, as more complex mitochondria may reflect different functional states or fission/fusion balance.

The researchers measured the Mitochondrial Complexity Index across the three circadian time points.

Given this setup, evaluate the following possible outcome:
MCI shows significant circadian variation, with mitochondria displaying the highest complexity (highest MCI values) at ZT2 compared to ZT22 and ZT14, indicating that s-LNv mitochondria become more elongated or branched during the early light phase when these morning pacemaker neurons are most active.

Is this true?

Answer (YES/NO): NO